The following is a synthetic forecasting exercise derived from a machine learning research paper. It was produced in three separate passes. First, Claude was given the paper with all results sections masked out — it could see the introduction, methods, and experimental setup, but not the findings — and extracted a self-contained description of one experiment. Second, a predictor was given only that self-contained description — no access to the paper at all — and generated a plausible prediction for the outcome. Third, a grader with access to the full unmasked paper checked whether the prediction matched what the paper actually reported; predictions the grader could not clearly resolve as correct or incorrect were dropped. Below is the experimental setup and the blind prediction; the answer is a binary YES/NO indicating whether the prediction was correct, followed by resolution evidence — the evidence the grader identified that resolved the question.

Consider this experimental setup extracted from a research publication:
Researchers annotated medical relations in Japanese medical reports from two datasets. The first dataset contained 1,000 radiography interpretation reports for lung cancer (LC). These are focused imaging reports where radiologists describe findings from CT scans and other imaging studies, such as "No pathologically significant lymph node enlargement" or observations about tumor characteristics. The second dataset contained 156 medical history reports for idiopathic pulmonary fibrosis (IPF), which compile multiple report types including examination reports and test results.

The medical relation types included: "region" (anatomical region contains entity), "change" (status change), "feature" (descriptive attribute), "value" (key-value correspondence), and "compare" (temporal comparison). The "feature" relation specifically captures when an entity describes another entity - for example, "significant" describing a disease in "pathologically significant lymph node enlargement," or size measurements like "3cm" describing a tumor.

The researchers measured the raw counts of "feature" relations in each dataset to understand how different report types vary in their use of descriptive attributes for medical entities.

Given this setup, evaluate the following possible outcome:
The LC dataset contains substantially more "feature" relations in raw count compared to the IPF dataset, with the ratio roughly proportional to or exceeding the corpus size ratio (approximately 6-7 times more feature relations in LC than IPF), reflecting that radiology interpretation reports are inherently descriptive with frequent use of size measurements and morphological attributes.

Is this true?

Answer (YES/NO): NO